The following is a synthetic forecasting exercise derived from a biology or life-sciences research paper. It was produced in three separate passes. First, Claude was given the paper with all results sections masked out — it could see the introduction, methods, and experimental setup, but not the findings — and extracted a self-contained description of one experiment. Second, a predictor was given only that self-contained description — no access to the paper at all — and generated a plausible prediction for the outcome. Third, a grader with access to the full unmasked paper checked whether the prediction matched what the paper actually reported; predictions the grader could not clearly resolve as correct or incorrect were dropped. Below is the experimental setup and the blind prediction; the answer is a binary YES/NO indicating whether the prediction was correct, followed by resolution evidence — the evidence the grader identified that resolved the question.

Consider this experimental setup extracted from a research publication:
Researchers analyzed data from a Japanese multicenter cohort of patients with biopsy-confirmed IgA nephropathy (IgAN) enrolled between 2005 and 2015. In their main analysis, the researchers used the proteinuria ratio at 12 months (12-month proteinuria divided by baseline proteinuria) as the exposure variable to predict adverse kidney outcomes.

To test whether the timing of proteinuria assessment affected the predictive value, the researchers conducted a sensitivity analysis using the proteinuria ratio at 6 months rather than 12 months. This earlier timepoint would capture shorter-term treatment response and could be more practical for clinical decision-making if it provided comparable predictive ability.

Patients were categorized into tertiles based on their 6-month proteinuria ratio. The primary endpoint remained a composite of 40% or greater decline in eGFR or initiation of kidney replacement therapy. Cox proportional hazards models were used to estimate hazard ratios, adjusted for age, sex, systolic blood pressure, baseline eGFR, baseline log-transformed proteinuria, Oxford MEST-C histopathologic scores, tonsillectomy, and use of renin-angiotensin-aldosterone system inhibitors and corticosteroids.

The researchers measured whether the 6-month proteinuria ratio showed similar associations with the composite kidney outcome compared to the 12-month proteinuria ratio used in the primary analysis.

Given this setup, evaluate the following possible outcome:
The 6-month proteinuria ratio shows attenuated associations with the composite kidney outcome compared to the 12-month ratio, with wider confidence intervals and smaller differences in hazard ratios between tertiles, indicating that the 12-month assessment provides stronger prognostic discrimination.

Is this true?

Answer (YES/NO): YES